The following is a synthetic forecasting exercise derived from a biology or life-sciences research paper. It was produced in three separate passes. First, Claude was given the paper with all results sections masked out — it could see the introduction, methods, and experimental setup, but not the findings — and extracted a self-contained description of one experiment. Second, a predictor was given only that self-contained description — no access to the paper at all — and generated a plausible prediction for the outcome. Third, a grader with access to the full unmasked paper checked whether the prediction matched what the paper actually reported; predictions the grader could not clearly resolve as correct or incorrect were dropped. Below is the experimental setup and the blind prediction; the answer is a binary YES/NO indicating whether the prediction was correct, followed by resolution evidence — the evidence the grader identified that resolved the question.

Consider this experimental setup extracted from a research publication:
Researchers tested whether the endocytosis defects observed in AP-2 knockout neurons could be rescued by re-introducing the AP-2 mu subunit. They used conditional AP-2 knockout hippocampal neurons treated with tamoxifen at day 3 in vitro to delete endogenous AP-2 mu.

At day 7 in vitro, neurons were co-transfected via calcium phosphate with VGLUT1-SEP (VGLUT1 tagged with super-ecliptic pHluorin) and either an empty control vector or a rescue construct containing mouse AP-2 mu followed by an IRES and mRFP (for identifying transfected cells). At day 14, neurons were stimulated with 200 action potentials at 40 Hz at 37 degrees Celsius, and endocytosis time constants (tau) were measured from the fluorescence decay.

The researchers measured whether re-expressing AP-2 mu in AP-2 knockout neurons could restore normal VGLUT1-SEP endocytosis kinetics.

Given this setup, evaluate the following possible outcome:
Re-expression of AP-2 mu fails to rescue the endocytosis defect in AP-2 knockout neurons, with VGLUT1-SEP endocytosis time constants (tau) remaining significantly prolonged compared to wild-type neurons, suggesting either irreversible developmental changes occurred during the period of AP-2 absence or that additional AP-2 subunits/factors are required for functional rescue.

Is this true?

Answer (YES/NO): NO